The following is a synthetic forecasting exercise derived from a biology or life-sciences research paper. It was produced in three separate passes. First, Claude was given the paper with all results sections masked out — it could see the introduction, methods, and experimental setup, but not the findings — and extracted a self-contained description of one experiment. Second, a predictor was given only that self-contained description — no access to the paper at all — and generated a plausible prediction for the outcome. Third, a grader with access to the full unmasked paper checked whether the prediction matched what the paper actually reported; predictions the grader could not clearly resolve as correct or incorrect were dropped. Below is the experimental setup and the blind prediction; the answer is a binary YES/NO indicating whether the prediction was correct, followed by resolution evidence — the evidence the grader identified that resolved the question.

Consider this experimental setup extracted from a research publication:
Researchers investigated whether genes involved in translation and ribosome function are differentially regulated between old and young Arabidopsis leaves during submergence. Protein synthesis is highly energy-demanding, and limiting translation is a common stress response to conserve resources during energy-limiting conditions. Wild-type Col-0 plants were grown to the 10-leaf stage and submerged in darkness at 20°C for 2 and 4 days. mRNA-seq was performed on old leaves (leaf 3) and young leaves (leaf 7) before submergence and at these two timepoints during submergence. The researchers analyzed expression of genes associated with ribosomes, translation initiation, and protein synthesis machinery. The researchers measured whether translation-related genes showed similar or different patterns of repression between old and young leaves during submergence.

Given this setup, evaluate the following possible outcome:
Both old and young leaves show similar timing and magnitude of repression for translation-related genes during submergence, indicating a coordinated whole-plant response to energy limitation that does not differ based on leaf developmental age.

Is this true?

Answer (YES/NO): YES